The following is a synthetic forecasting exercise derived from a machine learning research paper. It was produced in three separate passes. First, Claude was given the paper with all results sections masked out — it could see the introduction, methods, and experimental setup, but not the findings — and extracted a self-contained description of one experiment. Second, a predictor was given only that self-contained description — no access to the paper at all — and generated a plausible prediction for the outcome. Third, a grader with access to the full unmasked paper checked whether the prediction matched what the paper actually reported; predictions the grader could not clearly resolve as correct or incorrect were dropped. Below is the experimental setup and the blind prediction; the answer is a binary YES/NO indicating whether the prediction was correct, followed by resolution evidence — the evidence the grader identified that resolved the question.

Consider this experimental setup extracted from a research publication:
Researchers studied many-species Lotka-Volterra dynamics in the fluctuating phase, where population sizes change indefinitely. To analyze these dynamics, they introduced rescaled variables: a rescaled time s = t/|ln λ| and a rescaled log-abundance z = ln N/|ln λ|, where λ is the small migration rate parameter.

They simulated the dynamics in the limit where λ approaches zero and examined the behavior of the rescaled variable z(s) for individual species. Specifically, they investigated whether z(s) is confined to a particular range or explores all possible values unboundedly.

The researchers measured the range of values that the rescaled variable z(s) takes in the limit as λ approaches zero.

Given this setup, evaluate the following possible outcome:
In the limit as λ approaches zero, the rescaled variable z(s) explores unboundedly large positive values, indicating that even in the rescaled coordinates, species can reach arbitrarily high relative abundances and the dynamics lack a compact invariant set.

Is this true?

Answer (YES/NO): NO